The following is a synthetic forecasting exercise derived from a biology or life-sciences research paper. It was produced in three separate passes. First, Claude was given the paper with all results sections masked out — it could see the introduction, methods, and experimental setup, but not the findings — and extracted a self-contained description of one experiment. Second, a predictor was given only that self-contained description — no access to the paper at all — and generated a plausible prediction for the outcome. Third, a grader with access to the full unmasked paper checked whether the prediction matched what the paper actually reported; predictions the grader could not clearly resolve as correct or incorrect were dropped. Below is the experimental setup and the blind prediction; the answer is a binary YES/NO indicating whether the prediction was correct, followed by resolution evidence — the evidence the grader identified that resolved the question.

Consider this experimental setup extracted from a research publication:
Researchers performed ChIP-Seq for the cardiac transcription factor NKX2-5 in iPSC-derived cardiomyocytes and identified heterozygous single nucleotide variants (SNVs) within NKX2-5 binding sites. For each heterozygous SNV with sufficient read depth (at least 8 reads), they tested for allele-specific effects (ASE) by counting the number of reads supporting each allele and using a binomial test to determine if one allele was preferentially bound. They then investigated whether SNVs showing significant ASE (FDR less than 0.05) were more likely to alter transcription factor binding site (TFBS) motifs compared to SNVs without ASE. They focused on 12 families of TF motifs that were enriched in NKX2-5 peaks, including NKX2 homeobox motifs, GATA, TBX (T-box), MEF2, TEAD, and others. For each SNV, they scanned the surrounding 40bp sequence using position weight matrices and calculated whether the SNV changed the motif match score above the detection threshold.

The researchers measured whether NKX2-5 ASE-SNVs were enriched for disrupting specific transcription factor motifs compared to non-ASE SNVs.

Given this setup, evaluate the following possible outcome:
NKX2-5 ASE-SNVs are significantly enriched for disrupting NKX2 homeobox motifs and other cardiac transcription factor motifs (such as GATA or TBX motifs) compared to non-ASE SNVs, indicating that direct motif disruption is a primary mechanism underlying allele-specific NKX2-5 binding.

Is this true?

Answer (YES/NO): YES